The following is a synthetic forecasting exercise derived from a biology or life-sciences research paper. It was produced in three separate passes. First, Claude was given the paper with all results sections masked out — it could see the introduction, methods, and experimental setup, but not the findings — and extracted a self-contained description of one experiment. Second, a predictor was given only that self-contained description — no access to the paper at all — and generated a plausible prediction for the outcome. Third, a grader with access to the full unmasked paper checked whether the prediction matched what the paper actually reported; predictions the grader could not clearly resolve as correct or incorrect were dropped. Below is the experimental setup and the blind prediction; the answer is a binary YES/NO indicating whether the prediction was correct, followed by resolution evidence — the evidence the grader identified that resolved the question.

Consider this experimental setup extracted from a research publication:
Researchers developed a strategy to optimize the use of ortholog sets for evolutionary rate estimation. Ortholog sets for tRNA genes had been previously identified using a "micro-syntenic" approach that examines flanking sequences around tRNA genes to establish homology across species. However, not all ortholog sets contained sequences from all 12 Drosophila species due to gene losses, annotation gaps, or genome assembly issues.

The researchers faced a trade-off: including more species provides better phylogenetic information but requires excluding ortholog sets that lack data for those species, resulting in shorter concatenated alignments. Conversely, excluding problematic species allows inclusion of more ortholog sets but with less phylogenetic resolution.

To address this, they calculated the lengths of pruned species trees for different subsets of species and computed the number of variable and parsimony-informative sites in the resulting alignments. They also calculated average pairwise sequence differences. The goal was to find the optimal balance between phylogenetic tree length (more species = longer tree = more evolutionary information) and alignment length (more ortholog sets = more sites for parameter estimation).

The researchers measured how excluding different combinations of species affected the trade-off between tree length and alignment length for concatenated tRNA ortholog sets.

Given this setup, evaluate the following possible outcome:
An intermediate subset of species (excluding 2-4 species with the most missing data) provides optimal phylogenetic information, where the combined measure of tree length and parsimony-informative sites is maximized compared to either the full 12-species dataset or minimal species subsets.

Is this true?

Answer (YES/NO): NO